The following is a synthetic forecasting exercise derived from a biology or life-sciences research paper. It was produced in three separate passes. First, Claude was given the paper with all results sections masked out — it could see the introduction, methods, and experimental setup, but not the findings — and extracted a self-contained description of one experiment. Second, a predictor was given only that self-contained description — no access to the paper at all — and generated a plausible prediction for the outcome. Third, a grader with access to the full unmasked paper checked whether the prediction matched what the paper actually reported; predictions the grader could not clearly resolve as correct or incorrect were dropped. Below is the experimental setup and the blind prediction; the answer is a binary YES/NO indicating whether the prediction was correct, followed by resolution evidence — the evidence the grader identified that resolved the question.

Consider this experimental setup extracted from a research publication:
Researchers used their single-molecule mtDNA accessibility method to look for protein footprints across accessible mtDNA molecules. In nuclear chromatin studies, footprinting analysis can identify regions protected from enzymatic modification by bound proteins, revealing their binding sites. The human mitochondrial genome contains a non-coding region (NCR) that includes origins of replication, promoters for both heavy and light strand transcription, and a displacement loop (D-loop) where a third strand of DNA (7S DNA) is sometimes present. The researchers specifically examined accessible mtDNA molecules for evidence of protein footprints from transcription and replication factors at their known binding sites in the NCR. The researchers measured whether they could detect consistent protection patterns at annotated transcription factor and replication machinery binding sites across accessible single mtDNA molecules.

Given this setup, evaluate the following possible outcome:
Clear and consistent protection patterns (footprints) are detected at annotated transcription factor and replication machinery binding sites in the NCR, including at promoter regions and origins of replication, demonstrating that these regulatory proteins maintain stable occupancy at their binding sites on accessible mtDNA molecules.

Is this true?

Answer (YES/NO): YES